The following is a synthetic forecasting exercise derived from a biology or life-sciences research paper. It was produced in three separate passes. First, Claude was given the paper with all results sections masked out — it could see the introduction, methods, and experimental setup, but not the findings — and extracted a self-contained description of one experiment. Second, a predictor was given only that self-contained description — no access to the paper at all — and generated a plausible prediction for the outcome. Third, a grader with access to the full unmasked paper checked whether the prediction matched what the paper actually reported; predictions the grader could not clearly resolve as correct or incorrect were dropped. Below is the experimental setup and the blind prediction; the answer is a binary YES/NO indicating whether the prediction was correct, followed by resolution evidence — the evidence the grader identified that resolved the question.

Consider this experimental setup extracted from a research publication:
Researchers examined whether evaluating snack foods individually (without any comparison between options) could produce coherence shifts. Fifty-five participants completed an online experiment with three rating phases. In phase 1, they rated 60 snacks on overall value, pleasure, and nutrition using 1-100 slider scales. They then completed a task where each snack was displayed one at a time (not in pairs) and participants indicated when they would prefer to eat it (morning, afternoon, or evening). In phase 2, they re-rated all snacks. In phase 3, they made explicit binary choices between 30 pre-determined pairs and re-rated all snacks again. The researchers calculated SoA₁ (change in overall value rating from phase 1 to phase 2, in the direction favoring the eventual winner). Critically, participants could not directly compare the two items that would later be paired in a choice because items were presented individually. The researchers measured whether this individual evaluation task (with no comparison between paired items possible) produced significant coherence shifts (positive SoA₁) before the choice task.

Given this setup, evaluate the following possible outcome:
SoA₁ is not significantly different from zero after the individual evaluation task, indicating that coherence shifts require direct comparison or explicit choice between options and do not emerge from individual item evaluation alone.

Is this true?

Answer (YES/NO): NO